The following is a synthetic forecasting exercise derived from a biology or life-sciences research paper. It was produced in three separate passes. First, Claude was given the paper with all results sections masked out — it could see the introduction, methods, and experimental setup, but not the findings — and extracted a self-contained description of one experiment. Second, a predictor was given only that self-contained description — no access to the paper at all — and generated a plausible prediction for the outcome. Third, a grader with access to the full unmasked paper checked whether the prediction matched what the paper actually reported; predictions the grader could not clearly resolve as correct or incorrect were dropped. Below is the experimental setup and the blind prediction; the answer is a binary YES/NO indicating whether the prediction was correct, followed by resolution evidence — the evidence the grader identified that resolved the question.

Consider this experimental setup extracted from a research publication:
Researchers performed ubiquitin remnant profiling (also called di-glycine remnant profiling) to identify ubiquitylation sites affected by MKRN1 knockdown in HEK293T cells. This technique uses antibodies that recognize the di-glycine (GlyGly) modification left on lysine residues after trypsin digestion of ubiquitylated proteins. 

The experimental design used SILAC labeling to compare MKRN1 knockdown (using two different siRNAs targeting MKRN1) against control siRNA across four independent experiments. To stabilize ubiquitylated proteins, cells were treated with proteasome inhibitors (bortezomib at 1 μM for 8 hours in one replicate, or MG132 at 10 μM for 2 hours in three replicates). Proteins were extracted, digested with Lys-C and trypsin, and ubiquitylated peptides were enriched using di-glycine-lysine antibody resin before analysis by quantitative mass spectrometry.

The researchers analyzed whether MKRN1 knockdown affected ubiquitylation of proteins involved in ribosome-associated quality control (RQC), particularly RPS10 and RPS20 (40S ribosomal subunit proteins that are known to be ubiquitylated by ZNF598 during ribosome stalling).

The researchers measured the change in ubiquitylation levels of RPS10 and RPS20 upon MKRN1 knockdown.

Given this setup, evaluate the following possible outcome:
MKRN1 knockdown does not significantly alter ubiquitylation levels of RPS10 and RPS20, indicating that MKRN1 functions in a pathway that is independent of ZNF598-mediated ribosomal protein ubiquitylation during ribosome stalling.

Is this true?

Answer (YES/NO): NO